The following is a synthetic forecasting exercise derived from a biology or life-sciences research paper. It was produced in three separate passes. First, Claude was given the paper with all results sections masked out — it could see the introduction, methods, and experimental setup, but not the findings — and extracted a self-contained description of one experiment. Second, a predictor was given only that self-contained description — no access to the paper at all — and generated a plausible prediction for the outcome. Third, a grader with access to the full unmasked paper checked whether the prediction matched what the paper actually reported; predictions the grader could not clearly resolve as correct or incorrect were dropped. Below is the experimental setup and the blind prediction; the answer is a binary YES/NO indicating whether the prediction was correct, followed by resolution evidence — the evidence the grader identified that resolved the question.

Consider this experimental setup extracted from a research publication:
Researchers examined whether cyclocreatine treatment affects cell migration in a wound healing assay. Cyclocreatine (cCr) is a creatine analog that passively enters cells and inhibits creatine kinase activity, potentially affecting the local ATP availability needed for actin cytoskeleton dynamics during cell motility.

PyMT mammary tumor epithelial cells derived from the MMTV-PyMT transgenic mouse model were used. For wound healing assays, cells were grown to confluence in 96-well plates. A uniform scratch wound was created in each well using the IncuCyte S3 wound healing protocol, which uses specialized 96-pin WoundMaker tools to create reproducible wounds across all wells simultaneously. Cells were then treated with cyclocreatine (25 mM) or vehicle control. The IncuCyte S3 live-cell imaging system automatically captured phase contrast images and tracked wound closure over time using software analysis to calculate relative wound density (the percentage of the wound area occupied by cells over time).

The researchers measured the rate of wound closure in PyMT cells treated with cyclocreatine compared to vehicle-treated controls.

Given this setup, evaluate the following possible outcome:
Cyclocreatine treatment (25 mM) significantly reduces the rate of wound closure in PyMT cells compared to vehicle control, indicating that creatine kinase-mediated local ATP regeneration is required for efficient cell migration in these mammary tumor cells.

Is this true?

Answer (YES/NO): YES